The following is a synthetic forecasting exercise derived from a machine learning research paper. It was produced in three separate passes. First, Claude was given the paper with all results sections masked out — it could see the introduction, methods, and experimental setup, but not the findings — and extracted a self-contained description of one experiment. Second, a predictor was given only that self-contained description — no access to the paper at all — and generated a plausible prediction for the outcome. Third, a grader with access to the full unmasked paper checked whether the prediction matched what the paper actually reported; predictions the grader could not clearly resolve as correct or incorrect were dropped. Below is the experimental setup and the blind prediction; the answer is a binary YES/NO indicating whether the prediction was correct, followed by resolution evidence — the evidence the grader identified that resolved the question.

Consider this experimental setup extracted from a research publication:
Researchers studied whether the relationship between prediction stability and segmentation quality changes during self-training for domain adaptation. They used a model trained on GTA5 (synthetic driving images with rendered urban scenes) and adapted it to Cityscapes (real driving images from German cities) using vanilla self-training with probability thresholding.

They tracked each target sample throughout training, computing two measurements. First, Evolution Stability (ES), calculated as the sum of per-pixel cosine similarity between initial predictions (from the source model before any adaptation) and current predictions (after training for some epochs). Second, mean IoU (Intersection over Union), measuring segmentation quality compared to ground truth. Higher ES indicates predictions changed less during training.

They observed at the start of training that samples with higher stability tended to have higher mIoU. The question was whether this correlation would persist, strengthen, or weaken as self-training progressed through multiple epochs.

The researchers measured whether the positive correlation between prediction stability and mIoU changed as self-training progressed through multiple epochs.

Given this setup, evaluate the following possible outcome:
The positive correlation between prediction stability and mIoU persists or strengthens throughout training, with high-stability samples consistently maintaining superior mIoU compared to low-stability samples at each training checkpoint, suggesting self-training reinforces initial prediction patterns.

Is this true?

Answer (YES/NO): YES